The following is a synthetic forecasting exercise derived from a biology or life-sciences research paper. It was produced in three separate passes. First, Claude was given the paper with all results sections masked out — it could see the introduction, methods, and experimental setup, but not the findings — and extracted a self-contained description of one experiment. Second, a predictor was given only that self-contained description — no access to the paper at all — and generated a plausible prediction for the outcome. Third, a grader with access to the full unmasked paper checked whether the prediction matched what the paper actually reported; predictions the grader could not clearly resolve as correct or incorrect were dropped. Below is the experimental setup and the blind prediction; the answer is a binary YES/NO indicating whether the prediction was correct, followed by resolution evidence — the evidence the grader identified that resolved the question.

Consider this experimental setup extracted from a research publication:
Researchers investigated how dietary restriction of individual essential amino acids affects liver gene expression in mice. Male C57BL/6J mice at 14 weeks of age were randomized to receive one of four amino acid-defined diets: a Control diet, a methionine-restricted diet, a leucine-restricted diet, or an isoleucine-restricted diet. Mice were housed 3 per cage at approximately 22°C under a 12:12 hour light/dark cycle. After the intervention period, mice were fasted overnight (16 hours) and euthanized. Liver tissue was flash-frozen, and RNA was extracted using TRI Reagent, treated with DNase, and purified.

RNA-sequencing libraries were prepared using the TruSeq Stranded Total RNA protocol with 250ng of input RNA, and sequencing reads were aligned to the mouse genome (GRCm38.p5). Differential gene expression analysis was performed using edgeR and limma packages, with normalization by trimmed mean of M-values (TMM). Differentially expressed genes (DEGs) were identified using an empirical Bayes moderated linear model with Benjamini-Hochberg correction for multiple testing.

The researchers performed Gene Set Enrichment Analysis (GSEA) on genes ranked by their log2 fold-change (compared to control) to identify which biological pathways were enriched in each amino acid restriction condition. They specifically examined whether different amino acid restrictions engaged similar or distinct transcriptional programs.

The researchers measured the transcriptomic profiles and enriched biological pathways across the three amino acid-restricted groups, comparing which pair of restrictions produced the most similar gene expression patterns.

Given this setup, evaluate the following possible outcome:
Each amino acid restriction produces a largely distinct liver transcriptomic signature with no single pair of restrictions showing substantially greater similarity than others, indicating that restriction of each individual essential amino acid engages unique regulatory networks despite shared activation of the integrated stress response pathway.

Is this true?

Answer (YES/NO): NO